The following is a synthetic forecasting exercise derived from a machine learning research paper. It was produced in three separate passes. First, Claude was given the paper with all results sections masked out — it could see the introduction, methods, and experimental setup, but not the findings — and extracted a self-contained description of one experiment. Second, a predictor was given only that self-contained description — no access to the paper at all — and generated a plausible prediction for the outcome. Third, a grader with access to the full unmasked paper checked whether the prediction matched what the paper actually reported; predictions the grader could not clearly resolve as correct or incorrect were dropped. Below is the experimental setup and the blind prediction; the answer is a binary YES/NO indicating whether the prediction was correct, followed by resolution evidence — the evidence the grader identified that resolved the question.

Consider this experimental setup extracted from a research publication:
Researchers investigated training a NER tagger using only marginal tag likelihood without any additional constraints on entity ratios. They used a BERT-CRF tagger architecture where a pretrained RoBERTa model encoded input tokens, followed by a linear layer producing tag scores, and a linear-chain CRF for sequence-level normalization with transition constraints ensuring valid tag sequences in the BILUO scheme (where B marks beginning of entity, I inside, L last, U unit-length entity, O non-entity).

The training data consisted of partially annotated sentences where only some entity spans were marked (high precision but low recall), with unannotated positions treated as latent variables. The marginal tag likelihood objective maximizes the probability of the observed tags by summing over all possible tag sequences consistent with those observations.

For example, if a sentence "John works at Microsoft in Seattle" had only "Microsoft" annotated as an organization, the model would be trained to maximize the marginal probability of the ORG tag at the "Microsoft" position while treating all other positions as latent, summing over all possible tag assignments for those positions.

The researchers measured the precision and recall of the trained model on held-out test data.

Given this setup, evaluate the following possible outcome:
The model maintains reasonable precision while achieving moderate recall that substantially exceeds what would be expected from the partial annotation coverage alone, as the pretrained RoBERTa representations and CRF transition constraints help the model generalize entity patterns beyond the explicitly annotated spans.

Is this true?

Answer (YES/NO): NO